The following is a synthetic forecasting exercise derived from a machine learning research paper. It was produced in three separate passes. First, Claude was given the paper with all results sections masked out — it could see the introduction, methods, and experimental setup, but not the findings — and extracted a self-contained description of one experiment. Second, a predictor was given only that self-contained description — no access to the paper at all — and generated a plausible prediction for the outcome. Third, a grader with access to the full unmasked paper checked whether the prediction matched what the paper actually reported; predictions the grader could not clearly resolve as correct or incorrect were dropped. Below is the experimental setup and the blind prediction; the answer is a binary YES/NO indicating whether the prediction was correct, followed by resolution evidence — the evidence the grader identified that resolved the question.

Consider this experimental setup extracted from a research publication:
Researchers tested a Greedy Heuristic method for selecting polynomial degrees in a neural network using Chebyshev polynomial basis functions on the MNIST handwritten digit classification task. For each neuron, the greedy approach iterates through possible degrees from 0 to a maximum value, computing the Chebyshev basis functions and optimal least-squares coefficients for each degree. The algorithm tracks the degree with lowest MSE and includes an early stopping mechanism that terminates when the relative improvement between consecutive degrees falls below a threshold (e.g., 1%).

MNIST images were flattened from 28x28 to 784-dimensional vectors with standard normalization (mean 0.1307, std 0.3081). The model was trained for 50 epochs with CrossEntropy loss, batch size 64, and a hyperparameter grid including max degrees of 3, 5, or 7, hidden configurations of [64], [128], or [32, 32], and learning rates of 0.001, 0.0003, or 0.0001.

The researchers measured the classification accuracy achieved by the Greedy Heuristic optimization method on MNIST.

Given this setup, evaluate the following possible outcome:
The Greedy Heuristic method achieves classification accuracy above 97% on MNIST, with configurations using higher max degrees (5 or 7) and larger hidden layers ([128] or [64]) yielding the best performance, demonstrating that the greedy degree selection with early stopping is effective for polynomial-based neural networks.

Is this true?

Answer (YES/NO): NO